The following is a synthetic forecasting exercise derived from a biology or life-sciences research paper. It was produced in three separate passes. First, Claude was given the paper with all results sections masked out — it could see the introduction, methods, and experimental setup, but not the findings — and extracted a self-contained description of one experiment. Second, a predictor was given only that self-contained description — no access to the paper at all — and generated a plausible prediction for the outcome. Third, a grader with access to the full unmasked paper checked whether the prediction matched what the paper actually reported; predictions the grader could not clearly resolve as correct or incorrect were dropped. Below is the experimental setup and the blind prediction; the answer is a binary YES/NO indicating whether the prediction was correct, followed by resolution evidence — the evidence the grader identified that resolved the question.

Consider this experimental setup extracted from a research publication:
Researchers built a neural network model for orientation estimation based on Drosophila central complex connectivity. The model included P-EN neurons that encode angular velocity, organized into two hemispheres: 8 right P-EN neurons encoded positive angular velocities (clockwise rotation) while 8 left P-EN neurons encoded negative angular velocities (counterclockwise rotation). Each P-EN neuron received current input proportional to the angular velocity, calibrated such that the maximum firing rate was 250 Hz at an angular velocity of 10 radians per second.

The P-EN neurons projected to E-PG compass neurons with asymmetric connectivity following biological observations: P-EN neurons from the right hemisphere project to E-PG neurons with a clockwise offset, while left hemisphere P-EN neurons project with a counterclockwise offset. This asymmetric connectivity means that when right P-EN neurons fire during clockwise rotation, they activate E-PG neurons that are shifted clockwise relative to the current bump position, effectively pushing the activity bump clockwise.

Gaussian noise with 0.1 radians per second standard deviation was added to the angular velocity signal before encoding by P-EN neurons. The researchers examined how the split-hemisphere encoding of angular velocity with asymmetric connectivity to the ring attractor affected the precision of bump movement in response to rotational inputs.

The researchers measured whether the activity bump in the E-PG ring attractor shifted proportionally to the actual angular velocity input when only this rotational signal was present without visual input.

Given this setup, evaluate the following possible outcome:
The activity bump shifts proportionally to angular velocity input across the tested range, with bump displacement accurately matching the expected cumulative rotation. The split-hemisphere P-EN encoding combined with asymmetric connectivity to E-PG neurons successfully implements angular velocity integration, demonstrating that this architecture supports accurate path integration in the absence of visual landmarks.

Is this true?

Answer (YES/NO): NO